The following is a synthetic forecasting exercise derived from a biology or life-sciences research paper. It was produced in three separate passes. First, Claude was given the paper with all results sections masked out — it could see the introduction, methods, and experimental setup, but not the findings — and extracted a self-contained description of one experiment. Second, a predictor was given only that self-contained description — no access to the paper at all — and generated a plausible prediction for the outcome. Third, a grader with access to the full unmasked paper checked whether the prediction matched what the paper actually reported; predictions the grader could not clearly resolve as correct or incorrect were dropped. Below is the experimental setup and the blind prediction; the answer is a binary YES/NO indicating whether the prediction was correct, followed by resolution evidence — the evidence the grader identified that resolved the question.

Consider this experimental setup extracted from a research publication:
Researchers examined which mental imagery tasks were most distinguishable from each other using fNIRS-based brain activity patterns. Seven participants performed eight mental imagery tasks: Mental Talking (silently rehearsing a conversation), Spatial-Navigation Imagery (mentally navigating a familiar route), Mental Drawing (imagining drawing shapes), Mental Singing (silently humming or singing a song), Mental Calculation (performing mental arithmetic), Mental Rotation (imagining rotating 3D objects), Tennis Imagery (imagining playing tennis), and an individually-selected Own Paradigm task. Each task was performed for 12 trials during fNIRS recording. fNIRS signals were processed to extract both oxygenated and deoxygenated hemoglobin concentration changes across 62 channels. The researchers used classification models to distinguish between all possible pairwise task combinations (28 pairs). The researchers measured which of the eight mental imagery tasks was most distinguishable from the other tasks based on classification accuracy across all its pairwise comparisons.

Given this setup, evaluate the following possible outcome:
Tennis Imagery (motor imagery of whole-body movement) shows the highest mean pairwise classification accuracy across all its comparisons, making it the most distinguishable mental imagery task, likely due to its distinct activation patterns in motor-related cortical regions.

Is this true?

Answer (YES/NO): NO